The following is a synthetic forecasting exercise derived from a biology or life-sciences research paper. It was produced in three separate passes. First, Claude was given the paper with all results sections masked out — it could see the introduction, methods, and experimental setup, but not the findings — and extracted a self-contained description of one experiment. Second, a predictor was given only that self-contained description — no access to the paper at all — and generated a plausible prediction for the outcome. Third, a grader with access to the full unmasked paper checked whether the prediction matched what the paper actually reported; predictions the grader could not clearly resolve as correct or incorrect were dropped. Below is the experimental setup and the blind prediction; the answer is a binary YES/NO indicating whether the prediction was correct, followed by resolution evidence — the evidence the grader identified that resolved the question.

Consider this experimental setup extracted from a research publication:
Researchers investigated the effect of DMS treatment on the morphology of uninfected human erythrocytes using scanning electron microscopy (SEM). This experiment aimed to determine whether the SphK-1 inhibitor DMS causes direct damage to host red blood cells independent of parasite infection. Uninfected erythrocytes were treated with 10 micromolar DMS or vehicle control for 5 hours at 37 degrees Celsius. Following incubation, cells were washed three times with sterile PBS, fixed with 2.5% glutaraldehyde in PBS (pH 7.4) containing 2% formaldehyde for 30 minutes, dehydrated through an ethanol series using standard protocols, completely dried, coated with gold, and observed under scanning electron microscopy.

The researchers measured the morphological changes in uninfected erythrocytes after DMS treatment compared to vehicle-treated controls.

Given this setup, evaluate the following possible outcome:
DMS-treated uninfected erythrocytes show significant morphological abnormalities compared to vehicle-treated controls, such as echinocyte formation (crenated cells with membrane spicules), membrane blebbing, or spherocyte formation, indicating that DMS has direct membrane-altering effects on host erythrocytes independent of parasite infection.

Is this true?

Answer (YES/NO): NO